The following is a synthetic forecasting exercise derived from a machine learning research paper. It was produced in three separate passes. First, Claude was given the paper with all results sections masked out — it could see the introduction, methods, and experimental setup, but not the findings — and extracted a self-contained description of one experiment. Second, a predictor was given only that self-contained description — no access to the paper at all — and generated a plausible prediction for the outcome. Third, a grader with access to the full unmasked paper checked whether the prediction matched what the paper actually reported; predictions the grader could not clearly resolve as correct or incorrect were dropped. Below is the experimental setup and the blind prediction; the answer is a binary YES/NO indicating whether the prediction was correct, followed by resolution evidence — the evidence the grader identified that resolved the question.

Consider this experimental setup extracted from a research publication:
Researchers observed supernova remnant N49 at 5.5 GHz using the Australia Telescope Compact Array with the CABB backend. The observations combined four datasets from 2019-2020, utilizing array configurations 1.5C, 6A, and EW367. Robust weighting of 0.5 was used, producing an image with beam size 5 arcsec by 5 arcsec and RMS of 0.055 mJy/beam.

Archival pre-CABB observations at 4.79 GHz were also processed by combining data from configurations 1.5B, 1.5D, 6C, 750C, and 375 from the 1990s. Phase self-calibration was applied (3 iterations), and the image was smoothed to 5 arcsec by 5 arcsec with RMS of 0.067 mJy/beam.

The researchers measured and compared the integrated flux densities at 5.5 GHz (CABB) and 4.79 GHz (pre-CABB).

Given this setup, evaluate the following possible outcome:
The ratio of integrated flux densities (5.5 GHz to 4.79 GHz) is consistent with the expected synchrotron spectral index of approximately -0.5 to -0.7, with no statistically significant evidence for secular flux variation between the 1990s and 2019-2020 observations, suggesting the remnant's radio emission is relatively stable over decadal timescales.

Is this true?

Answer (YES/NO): NO